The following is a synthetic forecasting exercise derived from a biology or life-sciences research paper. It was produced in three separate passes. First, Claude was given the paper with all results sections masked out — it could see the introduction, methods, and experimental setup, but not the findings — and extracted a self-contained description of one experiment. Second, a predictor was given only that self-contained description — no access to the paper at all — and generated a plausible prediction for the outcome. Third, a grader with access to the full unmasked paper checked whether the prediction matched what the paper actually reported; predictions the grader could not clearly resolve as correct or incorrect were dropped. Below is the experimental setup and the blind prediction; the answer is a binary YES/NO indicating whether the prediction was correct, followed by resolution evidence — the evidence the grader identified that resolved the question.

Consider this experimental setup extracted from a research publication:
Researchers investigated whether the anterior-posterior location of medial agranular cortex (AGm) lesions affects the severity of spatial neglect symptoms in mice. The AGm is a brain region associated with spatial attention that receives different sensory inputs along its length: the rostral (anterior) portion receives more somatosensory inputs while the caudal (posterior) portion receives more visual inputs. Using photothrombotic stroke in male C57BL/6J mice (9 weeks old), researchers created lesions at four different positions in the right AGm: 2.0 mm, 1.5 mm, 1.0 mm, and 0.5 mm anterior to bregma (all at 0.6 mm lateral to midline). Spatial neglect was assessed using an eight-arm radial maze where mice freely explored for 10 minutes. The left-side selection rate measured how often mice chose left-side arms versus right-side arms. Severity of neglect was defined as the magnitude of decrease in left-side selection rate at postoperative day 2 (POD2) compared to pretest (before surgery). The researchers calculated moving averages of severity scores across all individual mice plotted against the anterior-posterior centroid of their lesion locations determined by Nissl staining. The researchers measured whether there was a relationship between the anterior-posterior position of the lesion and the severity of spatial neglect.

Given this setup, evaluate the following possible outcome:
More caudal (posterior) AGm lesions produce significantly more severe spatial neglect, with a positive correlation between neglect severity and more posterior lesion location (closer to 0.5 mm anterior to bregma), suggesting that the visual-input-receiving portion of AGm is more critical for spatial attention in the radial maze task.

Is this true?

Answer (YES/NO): NO